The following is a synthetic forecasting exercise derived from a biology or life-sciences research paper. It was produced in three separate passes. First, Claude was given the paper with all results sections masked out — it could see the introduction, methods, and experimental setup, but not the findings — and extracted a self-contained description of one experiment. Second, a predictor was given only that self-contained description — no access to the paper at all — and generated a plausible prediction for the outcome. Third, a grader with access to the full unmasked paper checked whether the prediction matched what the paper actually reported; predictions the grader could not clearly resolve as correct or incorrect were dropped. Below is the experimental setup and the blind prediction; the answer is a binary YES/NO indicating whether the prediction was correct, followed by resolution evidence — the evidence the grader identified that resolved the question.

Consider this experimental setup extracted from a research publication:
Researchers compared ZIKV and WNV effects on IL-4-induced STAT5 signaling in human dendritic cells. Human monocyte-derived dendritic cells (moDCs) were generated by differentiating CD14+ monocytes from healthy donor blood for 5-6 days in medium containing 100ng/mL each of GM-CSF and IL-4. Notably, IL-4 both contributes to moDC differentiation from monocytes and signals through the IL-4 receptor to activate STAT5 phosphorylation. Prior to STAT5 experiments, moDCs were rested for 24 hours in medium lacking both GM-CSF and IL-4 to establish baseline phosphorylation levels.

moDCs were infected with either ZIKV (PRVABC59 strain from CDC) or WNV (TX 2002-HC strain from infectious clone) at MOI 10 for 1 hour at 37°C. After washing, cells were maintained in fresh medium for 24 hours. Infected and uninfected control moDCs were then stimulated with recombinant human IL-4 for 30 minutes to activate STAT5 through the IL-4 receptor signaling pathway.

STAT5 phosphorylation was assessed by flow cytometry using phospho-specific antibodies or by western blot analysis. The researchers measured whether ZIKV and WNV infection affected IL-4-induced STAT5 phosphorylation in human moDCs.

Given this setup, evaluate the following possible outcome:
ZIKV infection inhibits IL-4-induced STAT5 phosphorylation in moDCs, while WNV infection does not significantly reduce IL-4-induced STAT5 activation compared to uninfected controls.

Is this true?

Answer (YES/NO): NO